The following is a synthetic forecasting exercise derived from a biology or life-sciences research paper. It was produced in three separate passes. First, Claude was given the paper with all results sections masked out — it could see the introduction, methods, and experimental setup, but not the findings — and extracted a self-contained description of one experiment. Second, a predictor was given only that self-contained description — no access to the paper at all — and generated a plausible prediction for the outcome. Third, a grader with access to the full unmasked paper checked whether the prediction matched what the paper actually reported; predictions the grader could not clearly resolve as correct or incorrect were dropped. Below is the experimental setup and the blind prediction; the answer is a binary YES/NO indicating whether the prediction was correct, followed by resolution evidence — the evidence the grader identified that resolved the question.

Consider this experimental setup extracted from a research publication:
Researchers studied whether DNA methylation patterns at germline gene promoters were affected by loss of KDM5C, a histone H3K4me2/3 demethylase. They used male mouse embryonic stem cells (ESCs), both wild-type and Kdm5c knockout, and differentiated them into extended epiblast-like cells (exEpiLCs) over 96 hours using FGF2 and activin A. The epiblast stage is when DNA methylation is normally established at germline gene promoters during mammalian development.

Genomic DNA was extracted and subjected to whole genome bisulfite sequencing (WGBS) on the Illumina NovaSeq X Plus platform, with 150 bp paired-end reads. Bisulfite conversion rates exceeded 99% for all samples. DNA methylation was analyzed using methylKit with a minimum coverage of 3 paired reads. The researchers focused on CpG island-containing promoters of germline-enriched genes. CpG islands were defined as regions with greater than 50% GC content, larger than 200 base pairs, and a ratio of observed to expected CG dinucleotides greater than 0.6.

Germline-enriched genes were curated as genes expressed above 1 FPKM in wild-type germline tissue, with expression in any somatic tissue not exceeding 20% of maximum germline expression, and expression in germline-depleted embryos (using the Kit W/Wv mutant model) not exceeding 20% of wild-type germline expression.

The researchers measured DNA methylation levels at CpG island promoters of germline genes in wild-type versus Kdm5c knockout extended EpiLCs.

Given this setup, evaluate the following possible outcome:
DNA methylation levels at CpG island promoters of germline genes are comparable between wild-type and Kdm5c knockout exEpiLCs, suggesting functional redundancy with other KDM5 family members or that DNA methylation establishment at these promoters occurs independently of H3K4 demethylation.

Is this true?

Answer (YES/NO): NO